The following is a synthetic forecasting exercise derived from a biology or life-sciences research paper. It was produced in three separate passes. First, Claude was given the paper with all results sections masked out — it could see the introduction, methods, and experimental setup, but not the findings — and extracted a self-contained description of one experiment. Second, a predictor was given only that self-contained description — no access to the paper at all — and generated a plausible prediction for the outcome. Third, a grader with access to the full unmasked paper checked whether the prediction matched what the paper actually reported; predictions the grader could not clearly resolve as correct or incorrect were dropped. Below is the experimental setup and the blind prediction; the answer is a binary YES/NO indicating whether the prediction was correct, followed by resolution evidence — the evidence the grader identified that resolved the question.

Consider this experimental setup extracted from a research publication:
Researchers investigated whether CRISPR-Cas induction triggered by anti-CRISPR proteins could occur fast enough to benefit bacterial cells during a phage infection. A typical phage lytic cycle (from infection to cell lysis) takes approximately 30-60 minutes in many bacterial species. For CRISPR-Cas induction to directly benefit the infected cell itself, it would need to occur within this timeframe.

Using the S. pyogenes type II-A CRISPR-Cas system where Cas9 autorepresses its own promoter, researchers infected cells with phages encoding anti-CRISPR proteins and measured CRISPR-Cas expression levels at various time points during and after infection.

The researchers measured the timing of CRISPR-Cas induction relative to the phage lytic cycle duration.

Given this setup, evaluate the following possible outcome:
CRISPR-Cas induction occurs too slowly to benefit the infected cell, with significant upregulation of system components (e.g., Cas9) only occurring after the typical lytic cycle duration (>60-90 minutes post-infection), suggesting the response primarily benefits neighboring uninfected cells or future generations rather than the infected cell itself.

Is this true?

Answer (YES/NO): NO